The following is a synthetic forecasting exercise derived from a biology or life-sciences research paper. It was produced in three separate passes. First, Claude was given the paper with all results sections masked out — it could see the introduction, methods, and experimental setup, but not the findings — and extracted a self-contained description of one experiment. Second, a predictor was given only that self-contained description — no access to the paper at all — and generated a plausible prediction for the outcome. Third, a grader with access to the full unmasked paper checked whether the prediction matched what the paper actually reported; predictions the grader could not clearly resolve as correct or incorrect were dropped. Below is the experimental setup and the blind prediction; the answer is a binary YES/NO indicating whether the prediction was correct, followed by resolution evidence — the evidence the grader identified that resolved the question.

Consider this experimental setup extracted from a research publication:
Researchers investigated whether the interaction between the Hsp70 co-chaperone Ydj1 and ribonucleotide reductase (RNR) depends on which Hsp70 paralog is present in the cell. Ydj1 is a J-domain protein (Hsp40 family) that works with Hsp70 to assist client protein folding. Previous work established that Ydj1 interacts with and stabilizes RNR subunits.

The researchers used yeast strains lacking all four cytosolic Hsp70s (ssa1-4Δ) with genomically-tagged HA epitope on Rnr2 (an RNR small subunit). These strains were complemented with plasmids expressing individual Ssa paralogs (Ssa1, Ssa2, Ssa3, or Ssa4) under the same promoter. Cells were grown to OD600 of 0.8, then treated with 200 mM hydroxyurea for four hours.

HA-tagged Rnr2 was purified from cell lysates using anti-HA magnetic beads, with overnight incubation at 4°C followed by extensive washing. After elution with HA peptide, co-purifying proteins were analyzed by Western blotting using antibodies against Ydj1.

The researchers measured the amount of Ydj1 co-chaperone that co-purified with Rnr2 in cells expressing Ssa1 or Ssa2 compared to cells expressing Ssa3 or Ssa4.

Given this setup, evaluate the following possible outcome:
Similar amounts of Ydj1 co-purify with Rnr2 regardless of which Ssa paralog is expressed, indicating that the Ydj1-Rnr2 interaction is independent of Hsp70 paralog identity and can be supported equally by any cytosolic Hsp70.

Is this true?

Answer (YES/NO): NO